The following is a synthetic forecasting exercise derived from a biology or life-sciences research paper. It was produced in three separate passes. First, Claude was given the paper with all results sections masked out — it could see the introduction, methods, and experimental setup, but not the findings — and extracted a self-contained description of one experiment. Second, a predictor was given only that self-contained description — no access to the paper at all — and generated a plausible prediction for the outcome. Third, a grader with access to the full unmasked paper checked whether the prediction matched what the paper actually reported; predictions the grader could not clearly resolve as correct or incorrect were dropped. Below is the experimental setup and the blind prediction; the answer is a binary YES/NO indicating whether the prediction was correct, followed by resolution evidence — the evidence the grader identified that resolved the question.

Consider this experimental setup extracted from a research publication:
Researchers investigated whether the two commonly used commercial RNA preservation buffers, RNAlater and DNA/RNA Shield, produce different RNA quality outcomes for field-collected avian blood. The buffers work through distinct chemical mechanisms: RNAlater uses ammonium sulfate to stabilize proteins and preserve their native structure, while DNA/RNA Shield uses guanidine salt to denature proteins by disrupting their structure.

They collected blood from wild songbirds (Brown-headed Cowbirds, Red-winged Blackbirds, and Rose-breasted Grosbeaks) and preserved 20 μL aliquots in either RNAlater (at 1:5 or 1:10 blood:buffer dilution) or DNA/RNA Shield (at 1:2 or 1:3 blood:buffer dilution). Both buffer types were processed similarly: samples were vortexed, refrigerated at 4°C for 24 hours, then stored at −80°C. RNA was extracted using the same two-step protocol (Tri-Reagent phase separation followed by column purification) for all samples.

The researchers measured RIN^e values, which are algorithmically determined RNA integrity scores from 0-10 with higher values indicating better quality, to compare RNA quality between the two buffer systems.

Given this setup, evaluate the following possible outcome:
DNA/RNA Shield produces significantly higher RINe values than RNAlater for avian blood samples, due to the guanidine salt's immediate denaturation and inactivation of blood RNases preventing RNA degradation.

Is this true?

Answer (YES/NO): NO